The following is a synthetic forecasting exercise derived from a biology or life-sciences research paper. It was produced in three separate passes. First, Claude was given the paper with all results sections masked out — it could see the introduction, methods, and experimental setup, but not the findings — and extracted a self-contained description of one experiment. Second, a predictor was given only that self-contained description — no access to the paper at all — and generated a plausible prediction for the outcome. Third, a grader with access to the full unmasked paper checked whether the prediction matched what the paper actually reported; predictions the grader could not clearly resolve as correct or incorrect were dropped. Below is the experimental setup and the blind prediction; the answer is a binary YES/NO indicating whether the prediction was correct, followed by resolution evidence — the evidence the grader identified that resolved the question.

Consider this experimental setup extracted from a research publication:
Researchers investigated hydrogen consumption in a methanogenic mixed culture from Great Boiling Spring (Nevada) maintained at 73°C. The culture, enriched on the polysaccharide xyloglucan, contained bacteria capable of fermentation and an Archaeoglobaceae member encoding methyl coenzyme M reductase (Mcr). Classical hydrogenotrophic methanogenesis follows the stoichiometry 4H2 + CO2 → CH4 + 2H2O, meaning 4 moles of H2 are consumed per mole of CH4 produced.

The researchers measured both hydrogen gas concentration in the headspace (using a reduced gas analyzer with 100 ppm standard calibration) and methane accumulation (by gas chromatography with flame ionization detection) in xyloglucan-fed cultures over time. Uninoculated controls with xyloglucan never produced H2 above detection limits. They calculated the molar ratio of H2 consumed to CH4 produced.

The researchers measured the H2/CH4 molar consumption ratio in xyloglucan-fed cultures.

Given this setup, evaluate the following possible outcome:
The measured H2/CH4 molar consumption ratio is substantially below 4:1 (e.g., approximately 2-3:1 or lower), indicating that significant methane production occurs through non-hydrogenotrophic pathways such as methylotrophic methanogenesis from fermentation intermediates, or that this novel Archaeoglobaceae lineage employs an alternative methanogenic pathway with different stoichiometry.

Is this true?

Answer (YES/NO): YES